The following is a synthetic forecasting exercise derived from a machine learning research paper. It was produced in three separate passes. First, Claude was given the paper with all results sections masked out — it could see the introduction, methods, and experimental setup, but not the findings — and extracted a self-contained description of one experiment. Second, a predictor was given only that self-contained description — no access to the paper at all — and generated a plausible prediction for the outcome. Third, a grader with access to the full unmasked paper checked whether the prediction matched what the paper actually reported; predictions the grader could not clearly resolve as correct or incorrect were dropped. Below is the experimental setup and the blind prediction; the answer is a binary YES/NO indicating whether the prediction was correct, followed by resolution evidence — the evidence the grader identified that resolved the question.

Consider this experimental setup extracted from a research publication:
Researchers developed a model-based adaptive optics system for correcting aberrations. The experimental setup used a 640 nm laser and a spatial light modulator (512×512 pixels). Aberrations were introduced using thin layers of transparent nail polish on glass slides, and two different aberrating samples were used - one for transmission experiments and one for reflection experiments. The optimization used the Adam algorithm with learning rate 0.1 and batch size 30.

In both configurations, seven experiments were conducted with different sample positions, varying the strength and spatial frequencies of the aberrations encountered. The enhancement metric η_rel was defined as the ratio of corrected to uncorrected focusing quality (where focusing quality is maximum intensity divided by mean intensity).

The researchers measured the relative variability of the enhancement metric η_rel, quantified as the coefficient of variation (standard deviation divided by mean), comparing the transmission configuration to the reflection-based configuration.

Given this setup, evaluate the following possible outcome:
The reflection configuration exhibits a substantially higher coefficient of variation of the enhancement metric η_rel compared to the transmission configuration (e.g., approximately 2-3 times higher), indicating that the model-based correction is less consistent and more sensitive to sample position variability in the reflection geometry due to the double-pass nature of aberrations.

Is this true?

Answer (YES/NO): NO